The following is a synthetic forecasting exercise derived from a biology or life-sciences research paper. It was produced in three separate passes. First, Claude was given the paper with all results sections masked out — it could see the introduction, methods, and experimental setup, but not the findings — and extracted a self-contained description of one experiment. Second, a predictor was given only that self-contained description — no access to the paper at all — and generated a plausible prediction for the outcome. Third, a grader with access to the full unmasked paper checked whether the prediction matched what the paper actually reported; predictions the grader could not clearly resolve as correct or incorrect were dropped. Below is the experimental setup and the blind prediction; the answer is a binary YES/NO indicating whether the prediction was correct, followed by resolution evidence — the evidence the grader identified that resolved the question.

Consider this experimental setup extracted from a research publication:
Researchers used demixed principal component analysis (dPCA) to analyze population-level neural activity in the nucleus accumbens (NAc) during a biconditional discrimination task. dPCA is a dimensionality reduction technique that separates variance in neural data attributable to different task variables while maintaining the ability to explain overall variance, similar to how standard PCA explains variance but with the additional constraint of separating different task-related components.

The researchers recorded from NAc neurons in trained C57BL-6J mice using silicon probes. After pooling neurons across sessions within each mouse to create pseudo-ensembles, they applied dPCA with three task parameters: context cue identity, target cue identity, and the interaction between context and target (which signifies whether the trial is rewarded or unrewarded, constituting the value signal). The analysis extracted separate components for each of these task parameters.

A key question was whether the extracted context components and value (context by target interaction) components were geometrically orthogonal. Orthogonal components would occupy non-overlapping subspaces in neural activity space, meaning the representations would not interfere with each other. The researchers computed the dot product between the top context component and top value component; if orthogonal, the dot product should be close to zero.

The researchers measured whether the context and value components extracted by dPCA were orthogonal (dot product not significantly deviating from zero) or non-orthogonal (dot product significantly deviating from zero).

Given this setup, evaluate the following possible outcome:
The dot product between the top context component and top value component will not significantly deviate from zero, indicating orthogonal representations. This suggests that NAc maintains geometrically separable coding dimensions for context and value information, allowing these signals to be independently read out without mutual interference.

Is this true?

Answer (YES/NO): YES